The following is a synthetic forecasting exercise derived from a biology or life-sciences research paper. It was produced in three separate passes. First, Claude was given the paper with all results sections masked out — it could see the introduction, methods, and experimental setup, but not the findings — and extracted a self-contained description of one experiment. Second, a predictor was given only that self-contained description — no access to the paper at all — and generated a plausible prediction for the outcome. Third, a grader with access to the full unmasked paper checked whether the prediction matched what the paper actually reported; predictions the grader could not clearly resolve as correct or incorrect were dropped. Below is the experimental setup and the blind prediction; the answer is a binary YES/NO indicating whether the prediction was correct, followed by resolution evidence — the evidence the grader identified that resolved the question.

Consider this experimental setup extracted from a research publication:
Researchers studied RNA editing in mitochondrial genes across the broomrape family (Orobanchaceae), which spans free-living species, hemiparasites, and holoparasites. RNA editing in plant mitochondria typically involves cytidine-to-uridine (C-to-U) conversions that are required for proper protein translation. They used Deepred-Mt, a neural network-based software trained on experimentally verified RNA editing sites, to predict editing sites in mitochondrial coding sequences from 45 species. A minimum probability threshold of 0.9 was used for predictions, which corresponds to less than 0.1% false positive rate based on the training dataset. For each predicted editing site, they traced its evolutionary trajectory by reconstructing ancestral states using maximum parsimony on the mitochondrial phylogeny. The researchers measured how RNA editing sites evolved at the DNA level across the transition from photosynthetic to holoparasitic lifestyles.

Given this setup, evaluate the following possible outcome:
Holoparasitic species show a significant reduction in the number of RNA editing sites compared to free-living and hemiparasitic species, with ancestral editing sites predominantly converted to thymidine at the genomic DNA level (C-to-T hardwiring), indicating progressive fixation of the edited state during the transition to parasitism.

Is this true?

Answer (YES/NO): NO